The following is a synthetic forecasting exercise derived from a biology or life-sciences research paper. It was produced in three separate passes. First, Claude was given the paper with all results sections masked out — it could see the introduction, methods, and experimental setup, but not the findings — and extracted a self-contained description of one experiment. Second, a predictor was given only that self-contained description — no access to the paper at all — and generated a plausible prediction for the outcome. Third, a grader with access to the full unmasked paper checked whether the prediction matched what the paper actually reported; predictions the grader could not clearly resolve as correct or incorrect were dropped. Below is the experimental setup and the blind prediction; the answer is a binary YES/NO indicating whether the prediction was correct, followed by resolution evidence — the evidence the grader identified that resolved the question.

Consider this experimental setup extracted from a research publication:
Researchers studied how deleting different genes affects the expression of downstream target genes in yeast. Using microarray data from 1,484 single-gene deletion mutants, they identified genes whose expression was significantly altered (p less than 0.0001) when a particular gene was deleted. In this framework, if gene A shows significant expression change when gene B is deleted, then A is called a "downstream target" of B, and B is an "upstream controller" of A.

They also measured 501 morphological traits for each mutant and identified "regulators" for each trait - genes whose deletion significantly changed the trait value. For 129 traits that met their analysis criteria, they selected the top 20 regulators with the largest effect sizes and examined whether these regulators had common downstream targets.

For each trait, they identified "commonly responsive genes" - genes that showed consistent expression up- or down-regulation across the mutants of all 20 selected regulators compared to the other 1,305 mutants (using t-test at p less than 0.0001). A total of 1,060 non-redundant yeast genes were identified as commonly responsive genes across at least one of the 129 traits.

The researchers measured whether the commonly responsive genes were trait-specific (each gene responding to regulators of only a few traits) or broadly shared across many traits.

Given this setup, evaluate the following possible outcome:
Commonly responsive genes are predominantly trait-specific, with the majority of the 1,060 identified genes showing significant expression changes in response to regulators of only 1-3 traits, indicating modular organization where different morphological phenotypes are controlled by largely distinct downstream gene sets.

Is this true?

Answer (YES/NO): YES